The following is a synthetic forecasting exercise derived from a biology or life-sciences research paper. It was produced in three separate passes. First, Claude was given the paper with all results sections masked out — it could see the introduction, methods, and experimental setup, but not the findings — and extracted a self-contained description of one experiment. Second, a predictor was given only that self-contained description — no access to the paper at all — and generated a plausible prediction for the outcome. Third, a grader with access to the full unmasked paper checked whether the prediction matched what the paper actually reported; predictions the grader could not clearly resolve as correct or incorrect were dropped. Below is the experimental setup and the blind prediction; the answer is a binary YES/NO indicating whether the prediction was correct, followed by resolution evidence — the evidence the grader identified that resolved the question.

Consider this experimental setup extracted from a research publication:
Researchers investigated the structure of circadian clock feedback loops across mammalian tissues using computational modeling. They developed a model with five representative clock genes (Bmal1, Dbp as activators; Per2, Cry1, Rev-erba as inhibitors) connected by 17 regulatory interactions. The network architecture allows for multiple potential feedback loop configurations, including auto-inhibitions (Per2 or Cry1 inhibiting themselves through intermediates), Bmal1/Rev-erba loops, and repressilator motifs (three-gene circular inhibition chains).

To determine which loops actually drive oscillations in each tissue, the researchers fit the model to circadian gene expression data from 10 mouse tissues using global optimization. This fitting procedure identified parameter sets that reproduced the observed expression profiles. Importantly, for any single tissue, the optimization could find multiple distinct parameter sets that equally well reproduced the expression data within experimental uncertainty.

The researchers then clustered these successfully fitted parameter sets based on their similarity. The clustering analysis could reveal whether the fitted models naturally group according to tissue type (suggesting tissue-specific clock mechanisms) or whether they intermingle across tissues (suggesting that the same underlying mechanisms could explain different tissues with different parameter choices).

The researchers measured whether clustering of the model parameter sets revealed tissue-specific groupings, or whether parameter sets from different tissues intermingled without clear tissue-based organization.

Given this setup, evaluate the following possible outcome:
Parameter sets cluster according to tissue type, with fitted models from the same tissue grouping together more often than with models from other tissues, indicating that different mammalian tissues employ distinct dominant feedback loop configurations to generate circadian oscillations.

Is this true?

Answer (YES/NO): YES